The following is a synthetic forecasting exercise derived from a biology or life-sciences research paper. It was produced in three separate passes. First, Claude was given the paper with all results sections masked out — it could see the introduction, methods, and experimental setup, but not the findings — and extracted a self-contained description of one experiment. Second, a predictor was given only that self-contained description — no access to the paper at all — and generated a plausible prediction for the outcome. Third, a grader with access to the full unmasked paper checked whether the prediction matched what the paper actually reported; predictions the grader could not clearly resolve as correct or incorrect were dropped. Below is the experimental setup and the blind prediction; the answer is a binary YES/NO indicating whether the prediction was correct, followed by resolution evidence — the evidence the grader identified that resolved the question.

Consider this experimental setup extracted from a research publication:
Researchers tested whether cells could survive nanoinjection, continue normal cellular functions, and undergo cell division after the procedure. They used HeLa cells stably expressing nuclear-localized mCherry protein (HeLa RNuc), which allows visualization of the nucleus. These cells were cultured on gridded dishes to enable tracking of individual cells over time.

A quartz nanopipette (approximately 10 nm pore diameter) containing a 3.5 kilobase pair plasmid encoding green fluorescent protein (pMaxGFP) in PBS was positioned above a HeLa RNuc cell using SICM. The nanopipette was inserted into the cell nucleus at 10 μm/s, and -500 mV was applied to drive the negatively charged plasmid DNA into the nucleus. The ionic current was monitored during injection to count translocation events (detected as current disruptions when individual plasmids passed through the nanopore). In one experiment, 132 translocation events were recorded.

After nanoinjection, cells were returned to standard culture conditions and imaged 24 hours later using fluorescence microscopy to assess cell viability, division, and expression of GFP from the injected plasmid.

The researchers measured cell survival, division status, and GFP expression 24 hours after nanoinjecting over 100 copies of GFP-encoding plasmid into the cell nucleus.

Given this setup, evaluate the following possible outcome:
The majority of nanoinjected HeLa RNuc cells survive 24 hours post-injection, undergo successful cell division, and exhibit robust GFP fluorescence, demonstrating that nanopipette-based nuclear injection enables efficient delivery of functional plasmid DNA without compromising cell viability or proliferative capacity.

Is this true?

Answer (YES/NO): YES